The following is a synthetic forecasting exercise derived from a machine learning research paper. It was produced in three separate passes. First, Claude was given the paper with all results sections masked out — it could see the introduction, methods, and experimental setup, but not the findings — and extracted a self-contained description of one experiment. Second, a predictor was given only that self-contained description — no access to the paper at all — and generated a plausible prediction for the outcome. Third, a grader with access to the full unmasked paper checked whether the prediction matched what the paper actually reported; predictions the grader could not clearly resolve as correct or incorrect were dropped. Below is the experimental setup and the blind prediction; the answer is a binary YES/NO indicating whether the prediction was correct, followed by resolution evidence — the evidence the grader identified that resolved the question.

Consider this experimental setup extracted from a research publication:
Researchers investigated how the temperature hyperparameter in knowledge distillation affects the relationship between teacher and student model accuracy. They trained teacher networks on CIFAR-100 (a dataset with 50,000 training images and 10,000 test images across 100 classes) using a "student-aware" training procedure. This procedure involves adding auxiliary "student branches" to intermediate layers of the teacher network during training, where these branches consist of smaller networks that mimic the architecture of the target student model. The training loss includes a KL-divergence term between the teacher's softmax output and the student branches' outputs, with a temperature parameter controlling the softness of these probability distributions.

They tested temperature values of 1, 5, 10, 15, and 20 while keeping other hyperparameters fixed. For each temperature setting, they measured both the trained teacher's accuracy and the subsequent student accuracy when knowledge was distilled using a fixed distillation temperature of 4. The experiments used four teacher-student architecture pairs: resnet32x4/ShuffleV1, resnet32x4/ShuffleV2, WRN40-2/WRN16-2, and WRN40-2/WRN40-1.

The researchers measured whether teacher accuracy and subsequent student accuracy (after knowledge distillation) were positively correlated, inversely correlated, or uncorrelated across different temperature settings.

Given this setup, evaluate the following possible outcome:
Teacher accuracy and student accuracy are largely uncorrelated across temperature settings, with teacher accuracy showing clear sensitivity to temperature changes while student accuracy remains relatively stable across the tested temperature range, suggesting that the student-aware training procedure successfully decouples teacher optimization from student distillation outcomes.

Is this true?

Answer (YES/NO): NO